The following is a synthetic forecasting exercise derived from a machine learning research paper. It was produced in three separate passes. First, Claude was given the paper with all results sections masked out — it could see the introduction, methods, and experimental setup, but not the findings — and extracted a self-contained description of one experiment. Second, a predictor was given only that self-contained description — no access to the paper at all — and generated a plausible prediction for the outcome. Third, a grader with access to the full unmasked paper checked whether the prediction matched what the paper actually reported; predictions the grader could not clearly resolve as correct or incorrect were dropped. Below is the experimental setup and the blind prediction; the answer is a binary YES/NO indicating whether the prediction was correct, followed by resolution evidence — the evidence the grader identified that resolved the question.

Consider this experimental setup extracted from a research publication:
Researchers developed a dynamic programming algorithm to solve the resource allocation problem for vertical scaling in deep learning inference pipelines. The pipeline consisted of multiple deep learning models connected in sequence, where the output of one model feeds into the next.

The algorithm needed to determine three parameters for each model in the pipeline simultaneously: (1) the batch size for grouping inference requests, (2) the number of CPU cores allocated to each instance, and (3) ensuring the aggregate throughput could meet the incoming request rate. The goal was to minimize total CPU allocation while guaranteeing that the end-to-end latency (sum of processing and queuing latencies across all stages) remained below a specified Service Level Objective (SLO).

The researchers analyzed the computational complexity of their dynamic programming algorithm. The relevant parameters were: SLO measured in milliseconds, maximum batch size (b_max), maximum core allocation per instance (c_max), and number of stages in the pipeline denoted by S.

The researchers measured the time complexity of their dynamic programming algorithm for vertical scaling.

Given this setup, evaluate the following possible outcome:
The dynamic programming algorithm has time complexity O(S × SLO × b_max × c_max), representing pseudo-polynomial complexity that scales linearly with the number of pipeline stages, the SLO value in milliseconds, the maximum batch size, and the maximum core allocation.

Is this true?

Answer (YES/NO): YES